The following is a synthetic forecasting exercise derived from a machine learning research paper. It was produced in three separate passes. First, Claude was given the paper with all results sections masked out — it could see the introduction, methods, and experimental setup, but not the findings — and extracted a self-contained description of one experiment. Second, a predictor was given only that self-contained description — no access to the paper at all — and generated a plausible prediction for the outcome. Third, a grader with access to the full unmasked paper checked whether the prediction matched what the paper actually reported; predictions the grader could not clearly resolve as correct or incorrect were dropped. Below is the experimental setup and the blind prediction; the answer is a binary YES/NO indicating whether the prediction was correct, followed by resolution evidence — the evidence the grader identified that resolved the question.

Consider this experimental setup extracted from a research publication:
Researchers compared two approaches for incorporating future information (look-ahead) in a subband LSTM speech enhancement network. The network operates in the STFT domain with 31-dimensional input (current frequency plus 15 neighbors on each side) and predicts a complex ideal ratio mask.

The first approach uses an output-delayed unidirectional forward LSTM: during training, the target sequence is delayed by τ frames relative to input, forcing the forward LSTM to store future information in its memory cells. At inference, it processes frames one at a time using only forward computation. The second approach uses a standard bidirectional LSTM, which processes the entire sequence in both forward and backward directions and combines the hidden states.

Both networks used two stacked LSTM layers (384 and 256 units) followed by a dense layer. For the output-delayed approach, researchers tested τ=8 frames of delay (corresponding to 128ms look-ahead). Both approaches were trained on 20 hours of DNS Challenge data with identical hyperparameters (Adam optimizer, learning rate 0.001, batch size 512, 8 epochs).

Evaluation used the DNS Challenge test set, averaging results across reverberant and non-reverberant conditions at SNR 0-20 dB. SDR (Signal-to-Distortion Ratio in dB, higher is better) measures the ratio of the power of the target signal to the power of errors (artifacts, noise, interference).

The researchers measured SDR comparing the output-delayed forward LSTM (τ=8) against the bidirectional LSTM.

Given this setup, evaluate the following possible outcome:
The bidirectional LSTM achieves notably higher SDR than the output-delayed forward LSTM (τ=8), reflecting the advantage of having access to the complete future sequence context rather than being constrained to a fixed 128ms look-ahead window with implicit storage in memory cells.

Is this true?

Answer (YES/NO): NO